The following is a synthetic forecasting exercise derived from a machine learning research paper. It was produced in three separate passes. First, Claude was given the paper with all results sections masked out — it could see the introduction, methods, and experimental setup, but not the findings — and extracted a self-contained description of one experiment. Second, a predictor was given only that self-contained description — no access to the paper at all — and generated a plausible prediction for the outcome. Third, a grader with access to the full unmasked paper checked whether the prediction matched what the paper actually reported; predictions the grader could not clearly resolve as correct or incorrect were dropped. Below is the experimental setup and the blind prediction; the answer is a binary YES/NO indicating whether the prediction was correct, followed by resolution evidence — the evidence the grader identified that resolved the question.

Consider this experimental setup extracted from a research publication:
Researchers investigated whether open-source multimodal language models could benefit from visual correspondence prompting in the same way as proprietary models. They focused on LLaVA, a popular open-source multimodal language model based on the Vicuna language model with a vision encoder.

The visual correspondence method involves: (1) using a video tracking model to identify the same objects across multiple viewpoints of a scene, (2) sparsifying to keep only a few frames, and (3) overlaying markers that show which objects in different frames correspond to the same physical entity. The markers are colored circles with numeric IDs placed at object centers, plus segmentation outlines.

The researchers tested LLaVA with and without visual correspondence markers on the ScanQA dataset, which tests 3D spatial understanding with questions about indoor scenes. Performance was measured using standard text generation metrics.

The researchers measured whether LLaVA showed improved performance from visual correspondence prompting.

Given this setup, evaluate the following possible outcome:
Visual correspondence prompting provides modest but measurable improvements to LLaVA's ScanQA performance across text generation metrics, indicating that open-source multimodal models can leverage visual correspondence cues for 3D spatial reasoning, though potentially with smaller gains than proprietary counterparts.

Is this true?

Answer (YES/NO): NO